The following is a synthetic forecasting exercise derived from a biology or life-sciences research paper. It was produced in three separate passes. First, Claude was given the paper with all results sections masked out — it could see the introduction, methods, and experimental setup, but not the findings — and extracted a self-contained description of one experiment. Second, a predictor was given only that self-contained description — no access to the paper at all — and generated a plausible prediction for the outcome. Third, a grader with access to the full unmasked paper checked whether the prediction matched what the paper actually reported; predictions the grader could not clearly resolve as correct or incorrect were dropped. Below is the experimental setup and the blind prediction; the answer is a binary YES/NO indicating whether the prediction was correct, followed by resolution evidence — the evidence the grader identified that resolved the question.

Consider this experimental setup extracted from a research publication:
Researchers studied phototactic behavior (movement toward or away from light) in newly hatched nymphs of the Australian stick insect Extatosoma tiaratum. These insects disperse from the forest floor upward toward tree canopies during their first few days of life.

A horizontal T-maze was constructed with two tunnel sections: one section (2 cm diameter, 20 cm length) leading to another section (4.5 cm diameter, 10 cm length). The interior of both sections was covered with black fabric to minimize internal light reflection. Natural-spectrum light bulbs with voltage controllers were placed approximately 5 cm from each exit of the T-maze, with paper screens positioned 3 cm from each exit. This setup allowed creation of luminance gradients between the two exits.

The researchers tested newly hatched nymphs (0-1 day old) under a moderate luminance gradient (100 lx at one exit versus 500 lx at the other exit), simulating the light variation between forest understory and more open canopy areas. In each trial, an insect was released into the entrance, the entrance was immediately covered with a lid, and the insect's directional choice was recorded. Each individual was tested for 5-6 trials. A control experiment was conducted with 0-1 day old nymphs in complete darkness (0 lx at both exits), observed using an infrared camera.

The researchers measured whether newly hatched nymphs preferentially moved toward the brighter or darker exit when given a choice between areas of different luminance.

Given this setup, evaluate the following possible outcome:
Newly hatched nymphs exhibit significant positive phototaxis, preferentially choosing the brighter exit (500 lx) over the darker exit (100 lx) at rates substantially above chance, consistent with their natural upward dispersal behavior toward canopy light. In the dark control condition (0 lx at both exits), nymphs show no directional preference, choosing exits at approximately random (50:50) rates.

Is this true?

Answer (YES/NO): YES